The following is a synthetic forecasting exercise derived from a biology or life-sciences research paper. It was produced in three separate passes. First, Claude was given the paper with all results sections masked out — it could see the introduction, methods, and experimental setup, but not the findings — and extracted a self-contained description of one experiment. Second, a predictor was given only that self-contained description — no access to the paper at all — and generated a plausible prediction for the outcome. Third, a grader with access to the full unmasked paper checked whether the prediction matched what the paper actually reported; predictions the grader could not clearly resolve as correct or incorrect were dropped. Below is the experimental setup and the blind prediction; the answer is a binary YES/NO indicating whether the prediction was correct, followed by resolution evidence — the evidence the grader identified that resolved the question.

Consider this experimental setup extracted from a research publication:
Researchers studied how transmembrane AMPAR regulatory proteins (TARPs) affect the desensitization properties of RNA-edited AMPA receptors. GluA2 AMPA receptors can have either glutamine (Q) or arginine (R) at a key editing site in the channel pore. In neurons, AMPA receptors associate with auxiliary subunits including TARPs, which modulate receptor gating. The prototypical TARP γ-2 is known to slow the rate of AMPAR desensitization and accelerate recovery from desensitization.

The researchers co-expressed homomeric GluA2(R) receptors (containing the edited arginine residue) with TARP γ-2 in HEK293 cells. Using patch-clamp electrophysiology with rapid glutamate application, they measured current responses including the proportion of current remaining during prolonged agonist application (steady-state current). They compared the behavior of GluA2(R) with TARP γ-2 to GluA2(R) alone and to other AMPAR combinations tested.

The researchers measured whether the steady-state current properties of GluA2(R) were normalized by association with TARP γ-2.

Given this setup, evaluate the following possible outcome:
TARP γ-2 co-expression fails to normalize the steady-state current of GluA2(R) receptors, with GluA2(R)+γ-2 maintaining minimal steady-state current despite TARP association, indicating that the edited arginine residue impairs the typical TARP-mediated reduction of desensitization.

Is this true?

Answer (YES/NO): NO